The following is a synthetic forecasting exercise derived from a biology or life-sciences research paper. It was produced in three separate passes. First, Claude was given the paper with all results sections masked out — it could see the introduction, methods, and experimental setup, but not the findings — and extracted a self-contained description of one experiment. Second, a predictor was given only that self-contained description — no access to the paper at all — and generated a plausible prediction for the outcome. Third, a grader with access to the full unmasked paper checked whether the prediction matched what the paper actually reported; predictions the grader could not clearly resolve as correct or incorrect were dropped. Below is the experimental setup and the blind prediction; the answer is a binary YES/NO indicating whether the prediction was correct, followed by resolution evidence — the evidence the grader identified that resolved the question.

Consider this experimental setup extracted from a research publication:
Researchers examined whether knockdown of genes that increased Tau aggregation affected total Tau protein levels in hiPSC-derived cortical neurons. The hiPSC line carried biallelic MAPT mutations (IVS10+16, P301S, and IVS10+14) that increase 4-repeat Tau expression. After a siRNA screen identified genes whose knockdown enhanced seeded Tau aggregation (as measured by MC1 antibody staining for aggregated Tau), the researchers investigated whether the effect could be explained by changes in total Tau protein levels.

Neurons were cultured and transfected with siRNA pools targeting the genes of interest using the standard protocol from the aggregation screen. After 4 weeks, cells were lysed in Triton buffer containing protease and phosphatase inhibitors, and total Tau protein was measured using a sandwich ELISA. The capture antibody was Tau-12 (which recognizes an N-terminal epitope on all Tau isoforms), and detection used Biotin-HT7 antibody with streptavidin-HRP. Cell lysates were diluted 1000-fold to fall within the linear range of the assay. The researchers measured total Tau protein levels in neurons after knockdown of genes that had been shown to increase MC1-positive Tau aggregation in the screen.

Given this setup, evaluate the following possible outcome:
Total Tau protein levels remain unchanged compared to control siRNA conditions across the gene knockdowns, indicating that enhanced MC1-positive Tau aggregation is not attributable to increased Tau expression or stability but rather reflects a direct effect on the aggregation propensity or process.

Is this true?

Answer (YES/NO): YES